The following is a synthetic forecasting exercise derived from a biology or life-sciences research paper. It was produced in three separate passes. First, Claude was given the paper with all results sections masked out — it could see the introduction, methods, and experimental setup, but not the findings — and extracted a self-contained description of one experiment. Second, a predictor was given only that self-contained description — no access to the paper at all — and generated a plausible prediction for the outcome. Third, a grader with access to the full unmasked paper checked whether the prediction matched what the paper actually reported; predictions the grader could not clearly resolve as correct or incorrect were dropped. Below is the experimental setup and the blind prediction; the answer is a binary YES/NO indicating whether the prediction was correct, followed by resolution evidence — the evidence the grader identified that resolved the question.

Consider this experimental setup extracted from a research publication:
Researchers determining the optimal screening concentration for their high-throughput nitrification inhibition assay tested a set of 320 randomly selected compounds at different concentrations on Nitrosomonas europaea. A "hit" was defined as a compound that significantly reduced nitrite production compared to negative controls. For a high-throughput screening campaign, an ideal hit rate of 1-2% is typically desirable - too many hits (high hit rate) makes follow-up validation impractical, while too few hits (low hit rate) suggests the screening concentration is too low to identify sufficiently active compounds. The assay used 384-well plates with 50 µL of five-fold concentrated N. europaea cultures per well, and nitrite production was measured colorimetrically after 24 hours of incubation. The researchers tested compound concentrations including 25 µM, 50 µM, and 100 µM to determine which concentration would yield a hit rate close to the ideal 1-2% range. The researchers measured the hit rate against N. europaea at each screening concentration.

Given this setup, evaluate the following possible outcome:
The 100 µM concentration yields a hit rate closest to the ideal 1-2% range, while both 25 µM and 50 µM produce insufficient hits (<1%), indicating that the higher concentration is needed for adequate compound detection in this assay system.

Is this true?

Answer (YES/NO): NO